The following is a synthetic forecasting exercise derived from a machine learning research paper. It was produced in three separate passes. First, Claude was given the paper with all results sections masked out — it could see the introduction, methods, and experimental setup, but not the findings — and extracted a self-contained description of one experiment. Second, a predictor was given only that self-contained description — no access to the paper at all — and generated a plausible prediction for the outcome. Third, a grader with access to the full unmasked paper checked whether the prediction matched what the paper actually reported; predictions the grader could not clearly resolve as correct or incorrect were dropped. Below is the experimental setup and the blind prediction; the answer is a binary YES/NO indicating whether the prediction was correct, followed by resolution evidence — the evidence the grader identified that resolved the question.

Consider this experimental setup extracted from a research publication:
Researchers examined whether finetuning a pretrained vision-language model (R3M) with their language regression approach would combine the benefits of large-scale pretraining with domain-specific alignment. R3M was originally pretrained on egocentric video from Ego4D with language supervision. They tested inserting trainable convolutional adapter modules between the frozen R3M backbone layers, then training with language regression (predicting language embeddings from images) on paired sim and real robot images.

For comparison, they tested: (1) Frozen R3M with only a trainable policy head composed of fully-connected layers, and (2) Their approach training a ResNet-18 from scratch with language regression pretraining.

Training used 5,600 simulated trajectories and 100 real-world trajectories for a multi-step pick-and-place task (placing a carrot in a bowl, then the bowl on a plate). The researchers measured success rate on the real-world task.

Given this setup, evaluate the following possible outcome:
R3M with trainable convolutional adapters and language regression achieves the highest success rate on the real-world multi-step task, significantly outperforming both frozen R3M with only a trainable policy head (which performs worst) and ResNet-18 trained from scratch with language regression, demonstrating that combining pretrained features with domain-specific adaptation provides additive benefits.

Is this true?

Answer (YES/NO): NO